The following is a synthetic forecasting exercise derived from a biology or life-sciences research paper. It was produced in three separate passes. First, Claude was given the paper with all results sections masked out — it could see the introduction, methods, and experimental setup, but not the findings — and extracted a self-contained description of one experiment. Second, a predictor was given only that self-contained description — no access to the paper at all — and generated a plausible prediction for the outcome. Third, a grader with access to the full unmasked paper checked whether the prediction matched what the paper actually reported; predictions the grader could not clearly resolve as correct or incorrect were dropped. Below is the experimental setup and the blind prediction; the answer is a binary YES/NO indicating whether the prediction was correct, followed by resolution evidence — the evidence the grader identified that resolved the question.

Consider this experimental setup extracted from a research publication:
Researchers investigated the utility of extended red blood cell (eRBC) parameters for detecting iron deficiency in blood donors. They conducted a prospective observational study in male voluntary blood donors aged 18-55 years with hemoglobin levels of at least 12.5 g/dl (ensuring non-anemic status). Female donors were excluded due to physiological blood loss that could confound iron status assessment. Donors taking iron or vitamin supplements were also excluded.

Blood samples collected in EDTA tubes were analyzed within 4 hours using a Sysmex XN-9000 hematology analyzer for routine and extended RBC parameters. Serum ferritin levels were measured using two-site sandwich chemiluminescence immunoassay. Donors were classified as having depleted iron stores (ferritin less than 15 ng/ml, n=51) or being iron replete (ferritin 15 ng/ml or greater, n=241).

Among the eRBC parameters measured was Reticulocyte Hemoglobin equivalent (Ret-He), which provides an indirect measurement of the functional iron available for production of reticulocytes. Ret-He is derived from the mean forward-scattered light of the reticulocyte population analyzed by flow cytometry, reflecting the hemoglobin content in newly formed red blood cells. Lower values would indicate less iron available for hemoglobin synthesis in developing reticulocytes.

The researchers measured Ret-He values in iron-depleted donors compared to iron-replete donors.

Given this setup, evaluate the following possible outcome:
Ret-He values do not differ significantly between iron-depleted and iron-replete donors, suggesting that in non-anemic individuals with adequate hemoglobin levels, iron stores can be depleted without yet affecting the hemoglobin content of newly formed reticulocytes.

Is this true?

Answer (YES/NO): NO